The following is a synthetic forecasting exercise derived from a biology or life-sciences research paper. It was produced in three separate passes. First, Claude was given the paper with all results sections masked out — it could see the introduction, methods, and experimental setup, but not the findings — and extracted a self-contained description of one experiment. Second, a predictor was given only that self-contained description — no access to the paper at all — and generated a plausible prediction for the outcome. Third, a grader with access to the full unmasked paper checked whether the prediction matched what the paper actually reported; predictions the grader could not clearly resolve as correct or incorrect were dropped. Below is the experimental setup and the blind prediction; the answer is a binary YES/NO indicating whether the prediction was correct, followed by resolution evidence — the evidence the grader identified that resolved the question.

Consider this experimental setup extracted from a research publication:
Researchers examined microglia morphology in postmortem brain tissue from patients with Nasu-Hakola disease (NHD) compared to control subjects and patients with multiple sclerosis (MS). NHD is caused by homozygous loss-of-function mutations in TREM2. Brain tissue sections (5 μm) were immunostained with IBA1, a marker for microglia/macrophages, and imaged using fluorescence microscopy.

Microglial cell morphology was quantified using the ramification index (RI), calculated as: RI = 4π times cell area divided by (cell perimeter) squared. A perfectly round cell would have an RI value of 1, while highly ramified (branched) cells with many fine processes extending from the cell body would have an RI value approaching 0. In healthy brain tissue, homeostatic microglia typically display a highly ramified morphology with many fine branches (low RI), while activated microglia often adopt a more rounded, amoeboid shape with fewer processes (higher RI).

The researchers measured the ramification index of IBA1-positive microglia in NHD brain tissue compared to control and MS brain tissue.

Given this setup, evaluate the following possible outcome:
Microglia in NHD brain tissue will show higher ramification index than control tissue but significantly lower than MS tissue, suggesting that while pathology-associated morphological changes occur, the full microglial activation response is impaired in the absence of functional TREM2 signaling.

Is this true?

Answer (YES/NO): YES